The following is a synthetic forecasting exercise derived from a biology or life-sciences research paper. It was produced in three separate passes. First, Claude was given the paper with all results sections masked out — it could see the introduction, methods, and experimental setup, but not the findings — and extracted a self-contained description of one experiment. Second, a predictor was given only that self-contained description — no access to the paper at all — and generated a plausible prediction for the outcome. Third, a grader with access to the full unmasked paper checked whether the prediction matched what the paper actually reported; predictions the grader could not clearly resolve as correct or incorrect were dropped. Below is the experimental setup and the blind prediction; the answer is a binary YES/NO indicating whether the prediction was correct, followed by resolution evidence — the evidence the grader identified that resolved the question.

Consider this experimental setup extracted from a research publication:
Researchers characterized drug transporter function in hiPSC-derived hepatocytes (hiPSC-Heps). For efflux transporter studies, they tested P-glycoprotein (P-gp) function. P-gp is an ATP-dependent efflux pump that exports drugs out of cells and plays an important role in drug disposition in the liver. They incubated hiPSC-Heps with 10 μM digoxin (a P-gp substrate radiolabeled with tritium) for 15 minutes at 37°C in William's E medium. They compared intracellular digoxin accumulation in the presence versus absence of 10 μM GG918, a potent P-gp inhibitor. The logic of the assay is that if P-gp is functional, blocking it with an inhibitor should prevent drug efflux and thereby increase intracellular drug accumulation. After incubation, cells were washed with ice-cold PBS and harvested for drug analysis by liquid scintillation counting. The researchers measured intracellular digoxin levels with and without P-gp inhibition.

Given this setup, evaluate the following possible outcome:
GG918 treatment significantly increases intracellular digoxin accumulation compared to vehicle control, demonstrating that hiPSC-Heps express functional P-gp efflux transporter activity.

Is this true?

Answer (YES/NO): YES